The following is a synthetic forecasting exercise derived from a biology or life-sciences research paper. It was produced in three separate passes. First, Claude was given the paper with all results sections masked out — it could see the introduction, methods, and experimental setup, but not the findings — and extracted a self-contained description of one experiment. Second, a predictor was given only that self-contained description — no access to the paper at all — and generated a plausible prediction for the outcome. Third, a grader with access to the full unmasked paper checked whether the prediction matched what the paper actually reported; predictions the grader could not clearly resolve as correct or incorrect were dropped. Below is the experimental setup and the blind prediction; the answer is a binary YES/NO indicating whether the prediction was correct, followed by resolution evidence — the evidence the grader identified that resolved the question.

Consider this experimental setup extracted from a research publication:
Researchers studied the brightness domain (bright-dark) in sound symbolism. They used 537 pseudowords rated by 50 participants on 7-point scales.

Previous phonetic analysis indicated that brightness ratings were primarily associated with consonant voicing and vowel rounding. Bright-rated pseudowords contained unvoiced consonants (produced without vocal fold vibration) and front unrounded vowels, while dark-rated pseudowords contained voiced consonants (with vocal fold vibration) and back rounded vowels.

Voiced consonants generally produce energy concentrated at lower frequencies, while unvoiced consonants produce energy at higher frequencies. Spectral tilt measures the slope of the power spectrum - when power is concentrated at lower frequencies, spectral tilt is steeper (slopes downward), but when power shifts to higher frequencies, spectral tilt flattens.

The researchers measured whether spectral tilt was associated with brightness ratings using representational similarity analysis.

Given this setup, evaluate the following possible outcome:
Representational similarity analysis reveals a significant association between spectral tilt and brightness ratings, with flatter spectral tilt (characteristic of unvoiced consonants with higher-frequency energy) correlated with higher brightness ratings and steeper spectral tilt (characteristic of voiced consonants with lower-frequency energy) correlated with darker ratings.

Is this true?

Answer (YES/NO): YES